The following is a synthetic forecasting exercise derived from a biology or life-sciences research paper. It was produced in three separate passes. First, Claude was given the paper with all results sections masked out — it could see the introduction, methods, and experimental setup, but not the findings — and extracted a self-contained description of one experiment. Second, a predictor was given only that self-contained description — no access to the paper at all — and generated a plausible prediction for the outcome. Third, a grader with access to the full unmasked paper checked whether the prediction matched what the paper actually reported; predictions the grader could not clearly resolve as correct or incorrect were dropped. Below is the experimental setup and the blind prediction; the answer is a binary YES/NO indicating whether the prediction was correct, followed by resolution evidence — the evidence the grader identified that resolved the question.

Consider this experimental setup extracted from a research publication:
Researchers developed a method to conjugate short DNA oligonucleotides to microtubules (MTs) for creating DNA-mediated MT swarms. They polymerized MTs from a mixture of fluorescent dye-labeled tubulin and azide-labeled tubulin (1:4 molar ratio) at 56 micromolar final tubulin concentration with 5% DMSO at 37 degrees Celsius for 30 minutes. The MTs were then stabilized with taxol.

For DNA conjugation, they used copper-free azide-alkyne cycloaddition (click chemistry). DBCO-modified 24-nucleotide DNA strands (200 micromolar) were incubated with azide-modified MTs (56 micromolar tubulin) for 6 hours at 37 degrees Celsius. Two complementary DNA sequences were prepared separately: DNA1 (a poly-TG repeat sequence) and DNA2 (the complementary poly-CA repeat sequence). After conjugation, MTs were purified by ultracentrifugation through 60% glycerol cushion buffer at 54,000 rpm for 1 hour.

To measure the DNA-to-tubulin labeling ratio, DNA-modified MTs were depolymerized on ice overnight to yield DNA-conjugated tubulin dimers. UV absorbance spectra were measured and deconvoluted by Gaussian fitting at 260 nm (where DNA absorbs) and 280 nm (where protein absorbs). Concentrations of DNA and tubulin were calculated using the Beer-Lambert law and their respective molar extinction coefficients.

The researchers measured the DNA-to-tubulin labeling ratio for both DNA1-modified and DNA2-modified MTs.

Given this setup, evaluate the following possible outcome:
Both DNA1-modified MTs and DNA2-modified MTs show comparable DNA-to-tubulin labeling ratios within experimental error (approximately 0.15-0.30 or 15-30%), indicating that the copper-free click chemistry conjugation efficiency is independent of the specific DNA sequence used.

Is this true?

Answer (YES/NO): NO